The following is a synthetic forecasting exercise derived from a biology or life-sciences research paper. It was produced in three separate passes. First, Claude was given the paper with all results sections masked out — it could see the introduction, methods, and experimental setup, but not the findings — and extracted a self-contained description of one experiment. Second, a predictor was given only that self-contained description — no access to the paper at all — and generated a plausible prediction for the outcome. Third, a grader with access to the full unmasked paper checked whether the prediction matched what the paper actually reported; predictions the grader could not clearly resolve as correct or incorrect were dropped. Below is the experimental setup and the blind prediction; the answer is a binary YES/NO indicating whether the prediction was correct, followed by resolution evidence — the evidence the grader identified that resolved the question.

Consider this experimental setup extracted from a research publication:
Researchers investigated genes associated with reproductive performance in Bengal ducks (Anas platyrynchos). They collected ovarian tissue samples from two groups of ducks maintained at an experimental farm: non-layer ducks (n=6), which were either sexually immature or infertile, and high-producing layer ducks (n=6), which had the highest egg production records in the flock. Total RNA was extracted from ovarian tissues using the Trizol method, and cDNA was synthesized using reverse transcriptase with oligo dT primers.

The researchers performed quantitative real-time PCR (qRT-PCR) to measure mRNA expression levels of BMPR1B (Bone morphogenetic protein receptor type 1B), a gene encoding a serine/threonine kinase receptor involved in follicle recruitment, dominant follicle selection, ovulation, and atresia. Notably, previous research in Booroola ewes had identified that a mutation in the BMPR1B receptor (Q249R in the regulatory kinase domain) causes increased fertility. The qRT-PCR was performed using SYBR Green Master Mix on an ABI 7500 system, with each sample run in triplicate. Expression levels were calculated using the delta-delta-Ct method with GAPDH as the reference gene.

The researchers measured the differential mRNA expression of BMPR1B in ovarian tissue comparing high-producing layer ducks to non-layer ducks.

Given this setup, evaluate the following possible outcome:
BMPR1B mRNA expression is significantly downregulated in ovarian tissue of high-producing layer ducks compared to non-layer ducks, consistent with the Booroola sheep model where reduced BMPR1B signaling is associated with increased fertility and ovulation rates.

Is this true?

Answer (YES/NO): YES